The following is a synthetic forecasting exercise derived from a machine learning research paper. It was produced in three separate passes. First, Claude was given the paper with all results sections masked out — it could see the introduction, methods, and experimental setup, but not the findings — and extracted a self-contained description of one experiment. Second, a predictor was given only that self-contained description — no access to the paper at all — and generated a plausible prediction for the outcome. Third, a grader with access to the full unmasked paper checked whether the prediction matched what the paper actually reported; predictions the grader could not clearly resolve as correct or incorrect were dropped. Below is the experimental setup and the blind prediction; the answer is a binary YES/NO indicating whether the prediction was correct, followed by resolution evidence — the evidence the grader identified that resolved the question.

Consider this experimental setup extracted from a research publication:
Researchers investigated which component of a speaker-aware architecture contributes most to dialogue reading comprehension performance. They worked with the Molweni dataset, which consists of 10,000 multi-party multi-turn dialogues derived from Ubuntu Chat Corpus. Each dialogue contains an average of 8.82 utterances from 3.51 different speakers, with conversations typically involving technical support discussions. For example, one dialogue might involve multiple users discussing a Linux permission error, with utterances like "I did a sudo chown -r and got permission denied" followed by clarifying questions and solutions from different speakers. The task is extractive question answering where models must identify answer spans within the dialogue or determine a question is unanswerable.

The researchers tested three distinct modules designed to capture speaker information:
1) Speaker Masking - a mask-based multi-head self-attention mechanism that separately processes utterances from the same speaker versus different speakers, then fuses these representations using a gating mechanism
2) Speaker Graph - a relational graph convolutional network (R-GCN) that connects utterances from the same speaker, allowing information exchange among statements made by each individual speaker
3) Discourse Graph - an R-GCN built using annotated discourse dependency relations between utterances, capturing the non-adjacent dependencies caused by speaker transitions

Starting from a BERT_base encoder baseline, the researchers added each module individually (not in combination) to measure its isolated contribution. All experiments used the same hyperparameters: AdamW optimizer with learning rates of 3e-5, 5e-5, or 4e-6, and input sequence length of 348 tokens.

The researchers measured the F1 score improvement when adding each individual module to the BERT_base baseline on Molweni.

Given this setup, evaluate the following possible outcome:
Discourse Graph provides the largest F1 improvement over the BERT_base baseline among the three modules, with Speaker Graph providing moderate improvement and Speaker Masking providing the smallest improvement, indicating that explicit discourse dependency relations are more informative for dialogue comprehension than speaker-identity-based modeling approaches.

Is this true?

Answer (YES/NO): NO